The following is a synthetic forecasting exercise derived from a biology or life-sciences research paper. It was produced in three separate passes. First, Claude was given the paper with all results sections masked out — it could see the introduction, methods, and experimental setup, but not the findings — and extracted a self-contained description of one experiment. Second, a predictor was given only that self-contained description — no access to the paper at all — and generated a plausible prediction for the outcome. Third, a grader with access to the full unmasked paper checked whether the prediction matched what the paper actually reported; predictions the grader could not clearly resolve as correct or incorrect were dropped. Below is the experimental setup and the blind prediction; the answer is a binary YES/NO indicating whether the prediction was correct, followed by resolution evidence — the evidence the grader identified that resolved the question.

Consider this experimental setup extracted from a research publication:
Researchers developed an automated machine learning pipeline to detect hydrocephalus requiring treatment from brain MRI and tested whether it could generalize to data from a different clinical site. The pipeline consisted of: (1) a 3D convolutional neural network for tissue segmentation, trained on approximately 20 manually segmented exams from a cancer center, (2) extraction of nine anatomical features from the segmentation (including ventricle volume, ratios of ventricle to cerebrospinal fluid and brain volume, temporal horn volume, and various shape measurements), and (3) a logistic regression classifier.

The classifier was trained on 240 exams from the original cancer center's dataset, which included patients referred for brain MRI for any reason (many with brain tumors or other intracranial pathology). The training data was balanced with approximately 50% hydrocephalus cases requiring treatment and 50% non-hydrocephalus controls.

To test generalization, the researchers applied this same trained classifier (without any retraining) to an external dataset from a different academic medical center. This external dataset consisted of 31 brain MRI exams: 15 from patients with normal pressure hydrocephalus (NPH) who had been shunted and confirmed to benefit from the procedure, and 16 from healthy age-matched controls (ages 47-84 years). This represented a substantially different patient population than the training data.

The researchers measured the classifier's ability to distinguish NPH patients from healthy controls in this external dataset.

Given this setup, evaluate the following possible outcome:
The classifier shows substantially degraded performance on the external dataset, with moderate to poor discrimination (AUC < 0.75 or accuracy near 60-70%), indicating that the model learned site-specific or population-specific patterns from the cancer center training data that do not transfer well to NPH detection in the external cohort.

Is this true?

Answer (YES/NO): NO